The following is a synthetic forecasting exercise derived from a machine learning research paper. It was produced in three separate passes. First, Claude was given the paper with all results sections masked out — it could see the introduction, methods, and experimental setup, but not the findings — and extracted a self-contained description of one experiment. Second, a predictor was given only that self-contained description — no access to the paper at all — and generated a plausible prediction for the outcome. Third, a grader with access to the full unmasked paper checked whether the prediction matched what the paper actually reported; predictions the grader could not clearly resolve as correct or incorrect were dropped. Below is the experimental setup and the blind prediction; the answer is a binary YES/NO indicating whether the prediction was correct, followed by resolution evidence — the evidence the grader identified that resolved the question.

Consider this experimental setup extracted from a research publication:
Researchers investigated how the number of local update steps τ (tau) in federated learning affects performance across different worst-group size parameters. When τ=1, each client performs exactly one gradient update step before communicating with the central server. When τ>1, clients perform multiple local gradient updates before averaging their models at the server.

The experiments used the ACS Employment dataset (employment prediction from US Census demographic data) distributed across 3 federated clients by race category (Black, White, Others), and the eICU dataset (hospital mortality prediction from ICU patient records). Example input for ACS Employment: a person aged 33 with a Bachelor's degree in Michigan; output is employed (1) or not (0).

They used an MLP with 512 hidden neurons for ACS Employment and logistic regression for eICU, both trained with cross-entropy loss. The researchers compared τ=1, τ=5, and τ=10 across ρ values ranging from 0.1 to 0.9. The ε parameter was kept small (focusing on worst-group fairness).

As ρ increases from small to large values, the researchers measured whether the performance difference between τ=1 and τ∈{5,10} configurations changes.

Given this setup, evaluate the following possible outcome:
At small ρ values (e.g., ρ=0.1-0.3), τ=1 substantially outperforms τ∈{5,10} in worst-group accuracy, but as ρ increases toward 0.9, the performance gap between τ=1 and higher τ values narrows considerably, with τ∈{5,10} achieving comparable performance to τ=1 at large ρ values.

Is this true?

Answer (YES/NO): YES